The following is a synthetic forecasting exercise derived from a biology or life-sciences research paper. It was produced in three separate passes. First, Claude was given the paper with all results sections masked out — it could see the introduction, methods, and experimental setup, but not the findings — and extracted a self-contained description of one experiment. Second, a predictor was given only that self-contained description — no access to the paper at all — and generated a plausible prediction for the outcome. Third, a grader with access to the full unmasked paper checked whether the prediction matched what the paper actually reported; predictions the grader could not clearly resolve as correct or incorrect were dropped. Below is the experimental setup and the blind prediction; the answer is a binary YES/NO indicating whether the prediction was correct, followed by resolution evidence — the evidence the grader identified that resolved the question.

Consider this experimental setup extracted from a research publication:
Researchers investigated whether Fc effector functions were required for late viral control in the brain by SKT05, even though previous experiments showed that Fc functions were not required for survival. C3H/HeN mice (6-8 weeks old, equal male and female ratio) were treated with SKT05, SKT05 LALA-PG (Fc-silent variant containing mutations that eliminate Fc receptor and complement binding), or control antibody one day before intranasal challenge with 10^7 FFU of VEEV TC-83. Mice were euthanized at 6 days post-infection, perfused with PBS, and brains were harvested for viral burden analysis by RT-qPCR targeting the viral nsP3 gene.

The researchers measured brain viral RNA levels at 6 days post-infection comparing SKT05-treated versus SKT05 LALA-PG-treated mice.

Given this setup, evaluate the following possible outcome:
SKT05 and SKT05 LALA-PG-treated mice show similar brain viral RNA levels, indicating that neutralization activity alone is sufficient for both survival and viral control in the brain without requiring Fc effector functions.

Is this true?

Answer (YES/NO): NO